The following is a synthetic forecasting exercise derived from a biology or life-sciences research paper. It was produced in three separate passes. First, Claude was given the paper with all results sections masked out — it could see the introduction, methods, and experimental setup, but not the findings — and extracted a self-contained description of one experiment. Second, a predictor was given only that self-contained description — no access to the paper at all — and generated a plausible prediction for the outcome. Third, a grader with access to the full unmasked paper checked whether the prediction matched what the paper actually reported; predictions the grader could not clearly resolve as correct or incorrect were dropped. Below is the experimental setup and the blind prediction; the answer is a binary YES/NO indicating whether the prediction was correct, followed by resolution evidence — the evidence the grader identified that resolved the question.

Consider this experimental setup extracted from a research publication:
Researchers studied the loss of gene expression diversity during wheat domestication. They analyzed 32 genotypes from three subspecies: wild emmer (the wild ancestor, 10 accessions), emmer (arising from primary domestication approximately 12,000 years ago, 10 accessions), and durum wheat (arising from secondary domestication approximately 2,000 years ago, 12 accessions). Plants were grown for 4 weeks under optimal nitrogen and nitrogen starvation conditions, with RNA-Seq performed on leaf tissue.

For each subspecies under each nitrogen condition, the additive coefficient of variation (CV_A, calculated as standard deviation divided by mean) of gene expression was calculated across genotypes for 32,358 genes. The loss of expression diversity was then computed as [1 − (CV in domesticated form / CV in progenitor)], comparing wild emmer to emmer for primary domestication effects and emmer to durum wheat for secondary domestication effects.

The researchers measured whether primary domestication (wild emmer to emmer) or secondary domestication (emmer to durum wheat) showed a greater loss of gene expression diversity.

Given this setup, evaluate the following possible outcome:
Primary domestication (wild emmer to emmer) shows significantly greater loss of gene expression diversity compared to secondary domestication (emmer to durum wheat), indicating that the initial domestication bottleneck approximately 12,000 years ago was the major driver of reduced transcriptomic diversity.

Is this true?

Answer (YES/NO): NO